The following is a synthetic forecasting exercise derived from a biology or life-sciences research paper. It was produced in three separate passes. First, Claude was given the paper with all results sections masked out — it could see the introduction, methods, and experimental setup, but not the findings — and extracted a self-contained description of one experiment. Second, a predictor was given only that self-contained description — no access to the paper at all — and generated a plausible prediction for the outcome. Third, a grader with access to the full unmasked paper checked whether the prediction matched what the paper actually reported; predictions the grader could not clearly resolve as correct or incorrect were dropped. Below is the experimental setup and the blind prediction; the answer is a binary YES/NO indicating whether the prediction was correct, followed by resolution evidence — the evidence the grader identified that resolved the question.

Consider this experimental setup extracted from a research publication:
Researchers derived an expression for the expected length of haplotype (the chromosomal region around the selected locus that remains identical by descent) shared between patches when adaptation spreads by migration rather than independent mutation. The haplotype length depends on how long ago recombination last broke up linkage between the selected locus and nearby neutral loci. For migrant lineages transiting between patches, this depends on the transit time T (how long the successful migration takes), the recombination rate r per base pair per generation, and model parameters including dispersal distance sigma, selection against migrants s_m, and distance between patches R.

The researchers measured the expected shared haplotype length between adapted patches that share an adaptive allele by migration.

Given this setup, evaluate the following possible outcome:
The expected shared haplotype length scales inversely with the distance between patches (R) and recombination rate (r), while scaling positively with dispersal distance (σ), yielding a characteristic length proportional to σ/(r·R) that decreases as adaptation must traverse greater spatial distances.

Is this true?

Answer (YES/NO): NO